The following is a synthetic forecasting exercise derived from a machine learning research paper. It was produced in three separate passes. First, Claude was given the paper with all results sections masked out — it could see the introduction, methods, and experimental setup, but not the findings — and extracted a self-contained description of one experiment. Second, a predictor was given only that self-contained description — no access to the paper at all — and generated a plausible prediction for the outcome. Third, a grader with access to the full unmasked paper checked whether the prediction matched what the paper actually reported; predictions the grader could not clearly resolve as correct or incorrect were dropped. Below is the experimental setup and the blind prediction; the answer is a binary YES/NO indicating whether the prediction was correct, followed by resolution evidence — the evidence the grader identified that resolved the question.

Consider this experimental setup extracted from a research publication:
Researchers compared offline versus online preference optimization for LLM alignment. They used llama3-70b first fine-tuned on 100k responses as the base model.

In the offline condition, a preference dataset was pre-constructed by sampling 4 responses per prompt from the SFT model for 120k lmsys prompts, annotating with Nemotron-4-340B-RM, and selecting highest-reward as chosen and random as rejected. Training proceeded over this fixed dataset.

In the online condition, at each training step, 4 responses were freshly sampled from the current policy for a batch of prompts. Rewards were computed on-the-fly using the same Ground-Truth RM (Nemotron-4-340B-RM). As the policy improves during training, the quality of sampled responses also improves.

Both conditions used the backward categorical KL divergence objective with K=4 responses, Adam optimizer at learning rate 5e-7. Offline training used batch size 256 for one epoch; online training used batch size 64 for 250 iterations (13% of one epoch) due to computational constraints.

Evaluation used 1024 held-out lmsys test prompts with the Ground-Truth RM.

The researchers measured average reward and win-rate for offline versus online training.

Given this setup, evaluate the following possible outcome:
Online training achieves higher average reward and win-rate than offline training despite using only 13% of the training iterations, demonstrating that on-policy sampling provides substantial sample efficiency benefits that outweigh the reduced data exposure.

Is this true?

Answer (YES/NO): YES